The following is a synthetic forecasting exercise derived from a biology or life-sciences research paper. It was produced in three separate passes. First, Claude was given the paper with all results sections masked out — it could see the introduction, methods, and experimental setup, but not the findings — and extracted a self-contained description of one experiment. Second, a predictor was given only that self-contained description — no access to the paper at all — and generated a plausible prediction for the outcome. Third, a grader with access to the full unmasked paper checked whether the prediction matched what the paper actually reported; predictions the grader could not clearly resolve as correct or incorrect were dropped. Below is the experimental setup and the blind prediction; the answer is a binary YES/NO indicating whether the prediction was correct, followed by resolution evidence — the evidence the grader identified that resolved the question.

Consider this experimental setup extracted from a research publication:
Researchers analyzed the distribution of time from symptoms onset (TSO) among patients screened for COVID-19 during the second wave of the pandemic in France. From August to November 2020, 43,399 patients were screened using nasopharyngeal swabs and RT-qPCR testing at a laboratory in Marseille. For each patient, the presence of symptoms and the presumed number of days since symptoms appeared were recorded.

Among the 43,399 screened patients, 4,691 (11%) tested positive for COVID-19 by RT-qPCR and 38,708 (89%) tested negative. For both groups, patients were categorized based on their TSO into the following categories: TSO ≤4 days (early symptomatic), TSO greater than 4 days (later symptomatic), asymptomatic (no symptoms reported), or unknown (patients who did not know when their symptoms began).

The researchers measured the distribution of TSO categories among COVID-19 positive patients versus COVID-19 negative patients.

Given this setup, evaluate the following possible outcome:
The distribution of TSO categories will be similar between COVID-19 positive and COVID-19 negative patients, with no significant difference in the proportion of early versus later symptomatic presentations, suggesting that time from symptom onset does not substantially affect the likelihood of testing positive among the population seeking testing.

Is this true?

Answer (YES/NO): NO